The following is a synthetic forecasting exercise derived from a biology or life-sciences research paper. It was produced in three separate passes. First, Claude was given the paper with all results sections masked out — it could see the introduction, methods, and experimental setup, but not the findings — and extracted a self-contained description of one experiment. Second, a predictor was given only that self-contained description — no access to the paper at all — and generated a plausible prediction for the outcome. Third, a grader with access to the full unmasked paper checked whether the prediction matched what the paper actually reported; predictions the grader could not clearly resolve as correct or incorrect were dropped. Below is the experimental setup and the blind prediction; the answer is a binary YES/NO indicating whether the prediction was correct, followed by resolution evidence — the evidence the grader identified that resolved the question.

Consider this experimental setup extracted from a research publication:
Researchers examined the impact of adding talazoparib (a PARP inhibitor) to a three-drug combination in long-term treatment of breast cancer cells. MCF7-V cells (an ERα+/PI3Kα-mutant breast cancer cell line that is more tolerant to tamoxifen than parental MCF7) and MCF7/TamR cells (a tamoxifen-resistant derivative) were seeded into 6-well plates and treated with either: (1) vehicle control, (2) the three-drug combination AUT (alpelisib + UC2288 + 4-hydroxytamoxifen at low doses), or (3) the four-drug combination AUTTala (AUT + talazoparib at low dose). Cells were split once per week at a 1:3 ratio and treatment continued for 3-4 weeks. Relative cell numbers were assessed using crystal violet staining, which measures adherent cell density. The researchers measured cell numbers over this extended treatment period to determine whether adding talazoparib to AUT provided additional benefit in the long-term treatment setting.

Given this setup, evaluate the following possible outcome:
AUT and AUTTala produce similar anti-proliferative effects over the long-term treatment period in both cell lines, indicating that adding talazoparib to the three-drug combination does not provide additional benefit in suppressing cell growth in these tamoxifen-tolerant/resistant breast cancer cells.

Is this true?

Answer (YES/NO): NO